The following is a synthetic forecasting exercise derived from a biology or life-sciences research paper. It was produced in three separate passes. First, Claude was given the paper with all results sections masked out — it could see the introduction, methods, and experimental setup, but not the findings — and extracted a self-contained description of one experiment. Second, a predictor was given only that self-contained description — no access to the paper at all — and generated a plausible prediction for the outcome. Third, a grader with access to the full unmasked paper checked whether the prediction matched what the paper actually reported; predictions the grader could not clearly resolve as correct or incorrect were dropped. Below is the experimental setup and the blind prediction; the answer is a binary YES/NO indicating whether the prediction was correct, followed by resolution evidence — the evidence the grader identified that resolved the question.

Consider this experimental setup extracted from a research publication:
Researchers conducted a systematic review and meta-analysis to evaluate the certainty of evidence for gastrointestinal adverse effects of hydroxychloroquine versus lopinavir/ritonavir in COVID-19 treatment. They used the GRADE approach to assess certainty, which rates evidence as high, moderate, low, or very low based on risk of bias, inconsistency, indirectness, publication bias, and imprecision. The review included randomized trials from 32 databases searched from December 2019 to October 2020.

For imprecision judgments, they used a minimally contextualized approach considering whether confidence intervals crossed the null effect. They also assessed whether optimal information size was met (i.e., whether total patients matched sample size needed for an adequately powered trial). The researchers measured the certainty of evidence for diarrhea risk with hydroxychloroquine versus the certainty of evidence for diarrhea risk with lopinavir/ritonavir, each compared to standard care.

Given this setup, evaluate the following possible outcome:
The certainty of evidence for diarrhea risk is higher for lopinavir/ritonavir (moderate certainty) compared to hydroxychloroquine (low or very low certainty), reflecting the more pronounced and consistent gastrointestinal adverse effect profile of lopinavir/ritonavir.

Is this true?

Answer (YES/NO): NO